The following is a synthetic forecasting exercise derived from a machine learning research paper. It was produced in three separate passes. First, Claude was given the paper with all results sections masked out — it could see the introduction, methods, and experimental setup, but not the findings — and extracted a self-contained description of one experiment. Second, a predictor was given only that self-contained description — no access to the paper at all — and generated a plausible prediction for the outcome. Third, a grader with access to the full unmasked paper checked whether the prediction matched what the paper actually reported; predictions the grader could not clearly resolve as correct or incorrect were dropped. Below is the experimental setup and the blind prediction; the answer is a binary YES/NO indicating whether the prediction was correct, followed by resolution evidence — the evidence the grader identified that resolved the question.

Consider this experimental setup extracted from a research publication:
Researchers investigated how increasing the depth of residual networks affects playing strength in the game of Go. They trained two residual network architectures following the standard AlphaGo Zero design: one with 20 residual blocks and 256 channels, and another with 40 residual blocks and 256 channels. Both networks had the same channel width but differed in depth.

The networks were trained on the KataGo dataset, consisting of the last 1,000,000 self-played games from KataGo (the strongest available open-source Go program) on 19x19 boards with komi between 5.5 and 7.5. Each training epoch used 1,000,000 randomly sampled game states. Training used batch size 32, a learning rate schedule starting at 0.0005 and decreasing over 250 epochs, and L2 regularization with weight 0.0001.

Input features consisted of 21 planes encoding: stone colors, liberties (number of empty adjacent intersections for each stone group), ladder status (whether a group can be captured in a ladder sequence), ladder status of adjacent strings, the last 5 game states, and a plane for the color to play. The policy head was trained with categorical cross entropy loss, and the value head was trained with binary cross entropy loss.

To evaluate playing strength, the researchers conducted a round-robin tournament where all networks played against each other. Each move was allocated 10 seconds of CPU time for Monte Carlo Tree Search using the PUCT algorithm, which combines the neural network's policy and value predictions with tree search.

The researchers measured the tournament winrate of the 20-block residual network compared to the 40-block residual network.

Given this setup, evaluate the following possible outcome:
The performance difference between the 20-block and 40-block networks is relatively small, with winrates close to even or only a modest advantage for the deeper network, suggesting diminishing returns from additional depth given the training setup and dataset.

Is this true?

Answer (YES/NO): NO